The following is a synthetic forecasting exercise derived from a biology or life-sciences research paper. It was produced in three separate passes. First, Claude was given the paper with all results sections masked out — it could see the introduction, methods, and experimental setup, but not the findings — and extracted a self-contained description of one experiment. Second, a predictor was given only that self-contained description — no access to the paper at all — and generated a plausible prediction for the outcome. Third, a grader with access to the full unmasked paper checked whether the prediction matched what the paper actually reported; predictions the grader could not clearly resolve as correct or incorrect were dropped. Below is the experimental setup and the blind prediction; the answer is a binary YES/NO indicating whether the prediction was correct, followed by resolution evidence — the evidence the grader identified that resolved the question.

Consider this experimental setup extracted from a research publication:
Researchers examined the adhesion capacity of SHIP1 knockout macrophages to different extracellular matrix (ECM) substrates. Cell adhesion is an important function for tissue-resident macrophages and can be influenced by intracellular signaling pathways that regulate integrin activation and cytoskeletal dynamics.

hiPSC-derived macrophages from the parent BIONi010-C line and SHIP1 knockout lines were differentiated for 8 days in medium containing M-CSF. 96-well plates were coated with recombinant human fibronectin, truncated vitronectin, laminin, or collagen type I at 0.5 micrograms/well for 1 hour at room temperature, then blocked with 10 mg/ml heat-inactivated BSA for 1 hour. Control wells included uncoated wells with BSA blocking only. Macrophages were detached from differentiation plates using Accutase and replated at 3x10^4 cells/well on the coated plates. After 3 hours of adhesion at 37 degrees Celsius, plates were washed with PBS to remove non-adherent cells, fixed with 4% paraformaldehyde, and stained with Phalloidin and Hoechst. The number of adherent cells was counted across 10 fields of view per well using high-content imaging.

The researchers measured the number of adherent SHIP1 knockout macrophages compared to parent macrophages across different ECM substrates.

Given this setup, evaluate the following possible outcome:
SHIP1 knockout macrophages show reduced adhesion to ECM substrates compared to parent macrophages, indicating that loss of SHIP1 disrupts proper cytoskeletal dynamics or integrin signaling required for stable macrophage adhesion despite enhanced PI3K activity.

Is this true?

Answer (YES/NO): NO